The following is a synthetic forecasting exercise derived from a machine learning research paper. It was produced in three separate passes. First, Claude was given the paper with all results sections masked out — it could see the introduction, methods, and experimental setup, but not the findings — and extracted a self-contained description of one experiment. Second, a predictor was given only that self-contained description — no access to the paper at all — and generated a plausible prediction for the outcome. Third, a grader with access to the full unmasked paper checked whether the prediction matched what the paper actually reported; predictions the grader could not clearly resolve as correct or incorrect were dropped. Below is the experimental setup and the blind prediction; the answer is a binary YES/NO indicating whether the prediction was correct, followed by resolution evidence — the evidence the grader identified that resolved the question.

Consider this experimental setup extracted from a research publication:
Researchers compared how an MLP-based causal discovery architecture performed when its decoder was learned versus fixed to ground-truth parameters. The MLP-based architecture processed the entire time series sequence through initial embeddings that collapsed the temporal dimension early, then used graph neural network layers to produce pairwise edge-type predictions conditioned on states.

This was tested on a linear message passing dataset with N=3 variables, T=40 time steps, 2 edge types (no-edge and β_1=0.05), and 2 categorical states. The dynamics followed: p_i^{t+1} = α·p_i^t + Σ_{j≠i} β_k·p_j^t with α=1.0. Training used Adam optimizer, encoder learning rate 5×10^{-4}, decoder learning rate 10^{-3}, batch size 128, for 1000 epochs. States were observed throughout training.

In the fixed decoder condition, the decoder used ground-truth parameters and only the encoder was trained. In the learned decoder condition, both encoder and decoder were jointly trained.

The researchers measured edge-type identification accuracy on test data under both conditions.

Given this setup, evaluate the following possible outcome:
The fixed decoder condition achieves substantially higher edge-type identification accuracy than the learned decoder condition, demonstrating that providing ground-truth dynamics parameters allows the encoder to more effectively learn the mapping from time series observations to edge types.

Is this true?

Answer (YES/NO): NO